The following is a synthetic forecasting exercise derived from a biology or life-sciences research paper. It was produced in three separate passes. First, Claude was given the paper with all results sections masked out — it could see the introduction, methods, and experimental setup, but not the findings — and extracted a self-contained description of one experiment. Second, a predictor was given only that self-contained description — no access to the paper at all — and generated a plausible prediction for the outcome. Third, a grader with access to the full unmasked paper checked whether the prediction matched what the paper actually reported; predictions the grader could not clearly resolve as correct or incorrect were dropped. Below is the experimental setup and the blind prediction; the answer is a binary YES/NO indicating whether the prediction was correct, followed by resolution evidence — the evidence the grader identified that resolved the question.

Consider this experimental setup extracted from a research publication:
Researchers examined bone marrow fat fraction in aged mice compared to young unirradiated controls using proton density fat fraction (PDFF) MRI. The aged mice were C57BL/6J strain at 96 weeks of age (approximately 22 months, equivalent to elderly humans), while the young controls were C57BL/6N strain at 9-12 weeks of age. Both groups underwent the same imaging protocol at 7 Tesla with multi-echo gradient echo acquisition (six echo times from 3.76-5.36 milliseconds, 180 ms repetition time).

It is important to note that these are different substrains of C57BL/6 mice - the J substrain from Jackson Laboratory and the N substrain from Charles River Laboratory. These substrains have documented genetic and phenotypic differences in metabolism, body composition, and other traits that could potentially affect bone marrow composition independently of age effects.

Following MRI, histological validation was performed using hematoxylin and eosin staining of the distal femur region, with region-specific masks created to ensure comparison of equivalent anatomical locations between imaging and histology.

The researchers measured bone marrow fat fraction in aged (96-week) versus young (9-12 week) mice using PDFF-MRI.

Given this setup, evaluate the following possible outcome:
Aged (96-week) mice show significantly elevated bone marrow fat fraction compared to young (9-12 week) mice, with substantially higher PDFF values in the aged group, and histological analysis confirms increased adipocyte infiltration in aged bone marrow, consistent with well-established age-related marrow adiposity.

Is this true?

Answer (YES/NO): YES